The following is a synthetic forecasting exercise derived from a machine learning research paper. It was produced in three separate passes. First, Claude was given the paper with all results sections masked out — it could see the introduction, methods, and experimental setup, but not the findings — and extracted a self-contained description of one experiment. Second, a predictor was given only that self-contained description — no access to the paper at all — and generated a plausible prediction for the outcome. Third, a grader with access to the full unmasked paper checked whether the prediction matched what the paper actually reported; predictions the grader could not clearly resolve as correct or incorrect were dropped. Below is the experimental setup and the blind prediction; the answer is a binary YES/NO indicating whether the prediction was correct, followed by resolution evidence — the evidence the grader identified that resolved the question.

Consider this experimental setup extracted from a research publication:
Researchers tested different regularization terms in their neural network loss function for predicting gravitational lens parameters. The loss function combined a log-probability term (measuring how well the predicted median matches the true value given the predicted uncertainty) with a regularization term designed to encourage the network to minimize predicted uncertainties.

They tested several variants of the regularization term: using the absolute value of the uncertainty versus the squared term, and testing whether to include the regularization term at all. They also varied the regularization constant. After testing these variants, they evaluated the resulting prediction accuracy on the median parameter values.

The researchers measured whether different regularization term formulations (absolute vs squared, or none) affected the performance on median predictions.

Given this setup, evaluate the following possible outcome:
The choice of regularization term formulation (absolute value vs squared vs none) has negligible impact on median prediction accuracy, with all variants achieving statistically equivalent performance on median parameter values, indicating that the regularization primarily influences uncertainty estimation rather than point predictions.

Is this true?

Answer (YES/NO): YES